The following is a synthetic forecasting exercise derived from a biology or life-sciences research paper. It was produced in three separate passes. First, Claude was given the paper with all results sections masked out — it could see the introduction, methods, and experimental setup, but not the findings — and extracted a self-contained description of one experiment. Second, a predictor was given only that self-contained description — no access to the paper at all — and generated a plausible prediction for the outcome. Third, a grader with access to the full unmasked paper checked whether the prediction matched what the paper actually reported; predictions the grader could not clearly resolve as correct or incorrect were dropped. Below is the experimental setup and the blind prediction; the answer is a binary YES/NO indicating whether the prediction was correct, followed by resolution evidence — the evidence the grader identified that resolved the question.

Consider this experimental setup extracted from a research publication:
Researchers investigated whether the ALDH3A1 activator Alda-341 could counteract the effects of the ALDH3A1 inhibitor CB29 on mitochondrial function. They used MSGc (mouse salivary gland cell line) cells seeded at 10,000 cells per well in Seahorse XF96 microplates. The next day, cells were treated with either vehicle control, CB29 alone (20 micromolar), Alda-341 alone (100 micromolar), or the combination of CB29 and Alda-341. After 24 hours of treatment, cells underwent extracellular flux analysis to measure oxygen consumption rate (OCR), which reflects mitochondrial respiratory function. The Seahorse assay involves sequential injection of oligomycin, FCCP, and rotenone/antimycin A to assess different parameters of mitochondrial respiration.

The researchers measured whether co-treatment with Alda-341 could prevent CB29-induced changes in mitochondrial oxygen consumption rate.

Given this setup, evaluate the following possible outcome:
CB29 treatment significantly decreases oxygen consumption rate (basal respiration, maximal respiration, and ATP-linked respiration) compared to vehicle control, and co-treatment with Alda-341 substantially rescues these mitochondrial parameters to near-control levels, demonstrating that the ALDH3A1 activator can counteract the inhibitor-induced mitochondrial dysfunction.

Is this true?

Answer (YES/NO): NO